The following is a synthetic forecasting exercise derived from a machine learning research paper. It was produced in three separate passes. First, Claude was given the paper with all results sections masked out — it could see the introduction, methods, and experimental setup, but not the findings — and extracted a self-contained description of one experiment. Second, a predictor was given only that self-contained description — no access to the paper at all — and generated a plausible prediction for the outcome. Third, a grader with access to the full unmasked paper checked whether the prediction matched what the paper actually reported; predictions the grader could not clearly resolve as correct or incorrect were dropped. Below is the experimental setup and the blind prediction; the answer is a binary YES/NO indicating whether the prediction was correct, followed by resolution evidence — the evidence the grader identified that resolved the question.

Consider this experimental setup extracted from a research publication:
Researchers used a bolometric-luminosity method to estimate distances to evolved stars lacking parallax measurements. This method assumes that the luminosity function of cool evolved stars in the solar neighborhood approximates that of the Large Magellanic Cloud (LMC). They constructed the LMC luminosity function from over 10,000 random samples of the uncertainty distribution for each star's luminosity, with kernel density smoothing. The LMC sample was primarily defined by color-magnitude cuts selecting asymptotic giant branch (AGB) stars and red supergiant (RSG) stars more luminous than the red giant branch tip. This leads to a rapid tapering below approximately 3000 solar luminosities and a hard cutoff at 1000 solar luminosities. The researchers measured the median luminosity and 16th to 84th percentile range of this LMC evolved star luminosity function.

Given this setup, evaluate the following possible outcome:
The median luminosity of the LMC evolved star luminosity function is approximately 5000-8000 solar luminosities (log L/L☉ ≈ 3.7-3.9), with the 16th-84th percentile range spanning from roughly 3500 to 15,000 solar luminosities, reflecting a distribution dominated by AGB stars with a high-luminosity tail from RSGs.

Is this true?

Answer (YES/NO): NO